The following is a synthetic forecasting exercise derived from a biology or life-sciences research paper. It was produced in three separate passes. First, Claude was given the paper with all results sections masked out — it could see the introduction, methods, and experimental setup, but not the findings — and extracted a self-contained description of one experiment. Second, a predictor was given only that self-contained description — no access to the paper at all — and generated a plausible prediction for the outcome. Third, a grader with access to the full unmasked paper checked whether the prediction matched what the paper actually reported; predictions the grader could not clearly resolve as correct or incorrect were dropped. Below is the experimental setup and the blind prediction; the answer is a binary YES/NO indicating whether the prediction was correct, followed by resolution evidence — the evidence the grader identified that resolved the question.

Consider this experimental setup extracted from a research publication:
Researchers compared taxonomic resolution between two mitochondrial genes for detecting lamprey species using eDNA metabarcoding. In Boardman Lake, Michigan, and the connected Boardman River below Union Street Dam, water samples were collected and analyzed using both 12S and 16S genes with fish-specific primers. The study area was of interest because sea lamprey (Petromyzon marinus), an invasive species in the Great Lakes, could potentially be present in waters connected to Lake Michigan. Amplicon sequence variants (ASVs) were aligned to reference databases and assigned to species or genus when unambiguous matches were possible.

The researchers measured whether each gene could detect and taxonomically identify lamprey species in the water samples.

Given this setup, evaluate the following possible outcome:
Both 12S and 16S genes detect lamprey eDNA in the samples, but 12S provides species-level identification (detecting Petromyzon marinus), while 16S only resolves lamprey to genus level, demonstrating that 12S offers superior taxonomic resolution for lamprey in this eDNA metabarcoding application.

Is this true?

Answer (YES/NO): NO